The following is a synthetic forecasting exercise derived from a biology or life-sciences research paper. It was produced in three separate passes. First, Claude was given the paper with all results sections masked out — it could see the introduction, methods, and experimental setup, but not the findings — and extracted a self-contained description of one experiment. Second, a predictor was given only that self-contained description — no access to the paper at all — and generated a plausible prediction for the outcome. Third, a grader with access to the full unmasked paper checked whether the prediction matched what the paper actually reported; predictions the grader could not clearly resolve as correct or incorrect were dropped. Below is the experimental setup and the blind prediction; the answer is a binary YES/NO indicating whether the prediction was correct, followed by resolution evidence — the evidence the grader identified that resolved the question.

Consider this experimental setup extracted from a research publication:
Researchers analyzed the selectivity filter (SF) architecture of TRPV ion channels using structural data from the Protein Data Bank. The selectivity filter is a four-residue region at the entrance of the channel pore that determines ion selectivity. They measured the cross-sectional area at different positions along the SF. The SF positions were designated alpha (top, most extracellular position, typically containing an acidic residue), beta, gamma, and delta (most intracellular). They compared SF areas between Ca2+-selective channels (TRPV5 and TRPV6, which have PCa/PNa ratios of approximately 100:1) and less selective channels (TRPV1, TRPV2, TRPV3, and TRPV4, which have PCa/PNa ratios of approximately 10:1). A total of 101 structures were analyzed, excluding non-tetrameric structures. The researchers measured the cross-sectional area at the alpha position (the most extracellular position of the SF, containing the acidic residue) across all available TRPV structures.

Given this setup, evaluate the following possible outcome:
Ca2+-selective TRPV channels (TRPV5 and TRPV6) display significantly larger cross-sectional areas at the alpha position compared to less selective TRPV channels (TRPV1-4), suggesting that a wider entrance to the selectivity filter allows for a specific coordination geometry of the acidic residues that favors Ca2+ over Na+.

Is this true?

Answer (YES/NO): NO